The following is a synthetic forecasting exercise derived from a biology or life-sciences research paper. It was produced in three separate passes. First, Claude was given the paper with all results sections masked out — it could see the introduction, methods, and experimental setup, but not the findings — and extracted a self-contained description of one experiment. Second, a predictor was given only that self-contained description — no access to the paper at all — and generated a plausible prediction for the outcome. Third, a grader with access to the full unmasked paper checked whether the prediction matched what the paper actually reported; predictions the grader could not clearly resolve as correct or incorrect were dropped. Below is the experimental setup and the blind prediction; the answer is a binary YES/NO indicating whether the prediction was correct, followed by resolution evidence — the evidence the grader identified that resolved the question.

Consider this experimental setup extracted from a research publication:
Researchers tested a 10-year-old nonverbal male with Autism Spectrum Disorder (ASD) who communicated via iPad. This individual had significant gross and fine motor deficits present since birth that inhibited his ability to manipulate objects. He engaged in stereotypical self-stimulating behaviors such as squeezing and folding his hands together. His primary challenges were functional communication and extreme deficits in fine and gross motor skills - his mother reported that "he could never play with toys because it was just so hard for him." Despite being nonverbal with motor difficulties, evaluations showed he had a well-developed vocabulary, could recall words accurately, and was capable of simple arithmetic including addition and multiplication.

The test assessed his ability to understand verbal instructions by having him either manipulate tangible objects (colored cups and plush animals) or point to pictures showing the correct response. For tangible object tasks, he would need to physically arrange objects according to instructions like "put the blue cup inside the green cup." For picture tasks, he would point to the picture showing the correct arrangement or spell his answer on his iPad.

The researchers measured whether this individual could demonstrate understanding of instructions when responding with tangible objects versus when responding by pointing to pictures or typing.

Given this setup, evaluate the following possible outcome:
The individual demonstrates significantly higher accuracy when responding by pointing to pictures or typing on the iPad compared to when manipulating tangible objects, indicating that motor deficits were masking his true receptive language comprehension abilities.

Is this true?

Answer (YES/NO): YES